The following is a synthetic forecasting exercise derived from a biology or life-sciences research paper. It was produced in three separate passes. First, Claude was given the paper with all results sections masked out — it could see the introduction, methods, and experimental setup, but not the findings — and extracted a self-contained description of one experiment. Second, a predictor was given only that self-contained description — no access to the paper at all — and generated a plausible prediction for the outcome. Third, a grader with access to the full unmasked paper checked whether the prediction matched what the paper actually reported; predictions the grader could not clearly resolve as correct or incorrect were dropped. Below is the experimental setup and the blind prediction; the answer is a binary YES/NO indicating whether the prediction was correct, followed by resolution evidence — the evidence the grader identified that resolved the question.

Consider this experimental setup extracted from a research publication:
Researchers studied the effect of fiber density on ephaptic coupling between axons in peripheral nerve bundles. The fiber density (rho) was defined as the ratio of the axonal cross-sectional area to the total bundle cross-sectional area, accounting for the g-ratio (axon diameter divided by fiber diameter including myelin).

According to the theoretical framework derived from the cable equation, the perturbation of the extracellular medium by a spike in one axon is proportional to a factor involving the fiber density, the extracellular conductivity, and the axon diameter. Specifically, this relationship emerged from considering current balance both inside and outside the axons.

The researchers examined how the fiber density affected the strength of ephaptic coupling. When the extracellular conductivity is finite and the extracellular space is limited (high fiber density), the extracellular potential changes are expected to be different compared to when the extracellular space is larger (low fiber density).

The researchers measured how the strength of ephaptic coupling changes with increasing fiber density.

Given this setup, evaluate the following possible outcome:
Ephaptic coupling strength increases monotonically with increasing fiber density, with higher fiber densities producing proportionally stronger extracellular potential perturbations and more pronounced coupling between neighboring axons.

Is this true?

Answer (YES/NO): YES